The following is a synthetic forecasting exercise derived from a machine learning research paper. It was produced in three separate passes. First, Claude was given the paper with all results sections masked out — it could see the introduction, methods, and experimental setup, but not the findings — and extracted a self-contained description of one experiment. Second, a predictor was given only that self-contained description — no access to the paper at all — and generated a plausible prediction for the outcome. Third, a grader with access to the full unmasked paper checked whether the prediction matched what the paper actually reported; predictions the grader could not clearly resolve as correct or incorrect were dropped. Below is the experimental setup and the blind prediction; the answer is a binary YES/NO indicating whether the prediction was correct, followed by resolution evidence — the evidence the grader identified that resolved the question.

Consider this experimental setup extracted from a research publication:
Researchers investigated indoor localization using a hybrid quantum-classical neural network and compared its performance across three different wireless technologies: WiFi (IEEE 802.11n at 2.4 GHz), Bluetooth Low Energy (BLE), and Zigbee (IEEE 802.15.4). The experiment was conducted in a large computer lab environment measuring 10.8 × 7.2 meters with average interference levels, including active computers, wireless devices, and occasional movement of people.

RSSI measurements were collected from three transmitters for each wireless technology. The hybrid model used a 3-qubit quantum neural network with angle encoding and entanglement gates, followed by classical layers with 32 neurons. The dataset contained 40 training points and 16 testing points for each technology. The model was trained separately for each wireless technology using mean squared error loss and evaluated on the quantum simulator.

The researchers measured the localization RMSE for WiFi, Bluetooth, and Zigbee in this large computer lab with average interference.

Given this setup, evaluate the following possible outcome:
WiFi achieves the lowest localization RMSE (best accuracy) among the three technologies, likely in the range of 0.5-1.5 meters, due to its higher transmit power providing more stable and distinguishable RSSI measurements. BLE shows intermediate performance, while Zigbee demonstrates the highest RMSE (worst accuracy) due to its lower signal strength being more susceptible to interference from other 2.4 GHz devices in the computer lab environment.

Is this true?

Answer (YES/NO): YES